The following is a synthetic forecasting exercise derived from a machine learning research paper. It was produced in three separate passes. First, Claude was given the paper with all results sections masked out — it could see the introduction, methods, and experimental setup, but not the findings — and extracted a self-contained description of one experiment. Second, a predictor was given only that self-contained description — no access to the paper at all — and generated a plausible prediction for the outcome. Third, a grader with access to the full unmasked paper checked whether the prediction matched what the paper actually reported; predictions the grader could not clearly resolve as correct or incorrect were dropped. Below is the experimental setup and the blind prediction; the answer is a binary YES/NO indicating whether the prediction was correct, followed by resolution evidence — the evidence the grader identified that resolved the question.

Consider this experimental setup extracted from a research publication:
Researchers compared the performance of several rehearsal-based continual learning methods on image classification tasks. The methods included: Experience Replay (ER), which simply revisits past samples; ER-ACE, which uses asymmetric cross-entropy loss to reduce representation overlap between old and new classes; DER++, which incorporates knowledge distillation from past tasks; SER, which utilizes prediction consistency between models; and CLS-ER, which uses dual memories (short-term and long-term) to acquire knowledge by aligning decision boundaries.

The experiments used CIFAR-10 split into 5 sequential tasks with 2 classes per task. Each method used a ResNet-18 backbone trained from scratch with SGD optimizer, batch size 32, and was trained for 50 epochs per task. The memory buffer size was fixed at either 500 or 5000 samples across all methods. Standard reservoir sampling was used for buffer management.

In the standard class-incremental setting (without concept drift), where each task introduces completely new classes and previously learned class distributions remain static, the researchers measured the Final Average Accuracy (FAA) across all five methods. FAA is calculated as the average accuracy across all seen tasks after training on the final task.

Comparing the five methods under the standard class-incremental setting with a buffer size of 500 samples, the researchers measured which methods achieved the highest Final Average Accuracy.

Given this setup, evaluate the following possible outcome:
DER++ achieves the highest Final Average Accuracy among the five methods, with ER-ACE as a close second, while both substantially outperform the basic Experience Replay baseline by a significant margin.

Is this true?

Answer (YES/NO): NO